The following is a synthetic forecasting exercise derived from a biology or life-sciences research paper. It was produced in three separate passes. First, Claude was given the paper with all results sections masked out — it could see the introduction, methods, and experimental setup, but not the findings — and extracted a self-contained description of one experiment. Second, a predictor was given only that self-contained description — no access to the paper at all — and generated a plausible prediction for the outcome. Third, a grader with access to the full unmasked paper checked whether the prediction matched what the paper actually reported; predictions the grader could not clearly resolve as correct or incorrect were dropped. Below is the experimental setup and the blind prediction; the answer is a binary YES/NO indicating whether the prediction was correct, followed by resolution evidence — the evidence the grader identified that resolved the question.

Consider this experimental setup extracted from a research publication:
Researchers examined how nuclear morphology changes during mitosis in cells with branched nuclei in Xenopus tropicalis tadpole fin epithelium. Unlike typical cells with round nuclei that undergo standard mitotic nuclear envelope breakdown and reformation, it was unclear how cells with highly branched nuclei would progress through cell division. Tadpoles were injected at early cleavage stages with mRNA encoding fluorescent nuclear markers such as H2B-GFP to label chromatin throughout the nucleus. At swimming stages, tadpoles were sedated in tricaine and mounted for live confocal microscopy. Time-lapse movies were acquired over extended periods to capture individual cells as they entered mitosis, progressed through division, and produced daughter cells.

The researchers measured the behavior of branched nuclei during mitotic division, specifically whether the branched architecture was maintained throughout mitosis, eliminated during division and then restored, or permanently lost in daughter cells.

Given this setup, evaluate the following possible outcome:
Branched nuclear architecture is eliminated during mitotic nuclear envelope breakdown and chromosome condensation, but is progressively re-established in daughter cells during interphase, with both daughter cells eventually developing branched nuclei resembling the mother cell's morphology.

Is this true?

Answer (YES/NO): NO